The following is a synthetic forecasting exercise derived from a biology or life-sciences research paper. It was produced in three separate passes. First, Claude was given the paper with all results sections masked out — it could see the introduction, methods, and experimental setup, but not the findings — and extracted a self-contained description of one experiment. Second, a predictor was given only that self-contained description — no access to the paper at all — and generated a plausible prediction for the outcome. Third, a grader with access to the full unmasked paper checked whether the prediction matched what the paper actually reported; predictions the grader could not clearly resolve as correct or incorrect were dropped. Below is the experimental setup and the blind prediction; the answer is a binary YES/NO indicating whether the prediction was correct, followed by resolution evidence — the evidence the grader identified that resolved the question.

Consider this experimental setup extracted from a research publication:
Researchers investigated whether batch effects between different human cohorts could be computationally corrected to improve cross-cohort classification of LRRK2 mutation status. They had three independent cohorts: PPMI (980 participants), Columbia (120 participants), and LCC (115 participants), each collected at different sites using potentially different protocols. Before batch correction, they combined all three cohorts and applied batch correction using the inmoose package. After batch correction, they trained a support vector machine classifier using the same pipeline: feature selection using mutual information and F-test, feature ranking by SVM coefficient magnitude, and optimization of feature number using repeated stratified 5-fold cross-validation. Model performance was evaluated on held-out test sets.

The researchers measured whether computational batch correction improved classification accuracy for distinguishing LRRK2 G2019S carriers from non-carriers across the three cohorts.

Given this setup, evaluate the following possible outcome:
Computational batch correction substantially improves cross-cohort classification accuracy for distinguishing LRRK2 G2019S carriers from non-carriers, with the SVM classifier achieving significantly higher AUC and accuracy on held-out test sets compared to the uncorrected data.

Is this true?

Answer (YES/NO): NO